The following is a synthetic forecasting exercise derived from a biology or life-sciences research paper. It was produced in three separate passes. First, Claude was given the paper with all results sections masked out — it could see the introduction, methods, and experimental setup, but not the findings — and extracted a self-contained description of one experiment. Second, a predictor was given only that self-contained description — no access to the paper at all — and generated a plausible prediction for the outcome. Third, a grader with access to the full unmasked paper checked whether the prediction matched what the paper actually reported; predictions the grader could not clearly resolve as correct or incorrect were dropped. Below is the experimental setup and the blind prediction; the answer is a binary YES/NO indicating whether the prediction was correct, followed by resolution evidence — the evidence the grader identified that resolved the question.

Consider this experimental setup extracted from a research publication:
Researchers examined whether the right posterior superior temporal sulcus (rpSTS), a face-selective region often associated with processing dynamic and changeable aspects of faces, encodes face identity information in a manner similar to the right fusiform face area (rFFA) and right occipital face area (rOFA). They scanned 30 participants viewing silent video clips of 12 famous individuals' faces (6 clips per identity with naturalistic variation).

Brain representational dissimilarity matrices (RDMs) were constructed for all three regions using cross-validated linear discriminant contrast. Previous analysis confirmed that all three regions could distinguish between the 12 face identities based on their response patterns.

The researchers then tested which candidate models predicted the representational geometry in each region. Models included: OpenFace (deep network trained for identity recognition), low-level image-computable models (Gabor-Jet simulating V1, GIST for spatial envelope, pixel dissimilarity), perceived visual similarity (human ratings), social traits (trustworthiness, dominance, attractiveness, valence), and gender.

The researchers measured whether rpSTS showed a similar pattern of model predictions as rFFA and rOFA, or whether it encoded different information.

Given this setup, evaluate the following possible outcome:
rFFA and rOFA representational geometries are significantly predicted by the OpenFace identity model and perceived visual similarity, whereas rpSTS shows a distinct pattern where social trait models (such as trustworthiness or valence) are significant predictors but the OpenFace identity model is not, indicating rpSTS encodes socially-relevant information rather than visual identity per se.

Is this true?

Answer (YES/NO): NO